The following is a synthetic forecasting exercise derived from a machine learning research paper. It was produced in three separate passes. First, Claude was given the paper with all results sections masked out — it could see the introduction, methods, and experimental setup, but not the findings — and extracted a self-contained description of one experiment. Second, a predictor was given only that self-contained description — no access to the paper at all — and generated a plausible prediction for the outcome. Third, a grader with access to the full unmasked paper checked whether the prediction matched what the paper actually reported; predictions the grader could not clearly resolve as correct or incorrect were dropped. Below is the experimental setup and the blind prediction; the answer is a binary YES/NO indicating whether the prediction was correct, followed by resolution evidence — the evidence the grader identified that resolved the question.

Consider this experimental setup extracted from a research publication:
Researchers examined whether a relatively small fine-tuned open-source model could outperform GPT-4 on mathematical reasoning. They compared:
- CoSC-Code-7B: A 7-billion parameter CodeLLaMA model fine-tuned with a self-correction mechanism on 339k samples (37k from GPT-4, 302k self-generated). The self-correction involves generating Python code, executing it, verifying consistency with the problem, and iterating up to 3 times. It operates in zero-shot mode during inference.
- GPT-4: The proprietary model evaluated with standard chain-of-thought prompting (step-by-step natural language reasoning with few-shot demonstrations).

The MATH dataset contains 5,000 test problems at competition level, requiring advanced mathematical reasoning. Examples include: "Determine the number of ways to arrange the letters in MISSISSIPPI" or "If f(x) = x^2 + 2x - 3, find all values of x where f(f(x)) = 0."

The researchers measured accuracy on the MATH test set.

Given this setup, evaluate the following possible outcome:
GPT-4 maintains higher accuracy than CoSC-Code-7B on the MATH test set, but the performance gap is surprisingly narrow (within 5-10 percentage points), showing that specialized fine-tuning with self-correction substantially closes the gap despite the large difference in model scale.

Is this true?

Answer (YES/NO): NO